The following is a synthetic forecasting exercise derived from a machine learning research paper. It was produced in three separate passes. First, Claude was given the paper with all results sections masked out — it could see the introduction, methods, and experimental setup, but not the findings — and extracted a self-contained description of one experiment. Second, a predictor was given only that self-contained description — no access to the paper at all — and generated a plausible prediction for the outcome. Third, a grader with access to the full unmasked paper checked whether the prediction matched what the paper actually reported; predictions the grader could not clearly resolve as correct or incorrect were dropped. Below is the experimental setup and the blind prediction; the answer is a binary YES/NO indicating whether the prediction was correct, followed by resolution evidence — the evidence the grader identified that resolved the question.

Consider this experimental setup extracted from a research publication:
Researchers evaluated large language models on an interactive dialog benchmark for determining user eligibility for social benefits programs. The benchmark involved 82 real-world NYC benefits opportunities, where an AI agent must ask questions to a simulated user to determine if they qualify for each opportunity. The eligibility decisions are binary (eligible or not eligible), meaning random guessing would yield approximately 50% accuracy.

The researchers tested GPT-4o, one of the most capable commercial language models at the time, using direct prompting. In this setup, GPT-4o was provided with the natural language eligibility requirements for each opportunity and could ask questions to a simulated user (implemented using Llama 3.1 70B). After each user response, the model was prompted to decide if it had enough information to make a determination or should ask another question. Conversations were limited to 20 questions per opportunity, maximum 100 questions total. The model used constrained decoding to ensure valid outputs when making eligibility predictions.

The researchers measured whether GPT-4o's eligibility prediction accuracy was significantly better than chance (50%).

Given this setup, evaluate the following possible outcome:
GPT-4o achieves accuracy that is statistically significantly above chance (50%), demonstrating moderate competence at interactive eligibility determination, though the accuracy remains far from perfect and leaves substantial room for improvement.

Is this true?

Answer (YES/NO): NO